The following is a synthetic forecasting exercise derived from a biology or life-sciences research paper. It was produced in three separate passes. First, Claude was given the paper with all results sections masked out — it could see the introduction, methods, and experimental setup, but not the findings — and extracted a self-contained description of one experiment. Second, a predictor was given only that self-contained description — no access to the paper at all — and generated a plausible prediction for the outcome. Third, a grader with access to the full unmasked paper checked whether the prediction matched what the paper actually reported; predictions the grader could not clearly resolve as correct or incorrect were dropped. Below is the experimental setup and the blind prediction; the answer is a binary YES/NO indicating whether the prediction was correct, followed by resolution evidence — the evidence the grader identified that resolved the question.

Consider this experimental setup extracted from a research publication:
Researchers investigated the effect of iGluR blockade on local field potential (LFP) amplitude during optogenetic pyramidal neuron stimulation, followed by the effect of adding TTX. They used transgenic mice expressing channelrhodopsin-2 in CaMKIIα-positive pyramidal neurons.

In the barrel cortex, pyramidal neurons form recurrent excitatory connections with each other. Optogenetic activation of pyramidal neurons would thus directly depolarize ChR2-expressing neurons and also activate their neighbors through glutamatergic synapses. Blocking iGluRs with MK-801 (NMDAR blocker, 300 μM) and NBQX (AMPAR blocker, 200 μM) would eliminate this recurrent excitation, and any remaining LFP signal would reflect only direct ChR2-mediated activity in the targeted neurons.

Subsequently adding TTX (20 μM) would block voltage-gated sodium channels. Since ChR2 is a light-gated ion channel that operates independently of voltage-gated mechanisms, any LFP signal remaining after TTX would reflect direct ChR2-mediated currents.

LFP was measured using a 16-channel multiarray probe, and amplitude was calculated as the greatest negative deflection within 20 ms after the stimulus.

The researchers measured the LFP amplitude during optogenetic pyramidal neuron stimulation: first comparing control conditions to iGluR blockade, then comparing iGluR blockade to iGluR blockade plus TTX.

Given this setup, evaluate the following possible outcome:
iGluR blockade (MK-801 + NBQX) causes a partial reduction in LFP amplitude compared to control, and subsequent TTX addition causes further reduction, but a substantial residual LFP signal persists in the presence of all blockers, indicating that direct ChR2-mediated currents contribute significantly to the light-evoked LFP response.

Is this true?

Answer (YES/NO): NO